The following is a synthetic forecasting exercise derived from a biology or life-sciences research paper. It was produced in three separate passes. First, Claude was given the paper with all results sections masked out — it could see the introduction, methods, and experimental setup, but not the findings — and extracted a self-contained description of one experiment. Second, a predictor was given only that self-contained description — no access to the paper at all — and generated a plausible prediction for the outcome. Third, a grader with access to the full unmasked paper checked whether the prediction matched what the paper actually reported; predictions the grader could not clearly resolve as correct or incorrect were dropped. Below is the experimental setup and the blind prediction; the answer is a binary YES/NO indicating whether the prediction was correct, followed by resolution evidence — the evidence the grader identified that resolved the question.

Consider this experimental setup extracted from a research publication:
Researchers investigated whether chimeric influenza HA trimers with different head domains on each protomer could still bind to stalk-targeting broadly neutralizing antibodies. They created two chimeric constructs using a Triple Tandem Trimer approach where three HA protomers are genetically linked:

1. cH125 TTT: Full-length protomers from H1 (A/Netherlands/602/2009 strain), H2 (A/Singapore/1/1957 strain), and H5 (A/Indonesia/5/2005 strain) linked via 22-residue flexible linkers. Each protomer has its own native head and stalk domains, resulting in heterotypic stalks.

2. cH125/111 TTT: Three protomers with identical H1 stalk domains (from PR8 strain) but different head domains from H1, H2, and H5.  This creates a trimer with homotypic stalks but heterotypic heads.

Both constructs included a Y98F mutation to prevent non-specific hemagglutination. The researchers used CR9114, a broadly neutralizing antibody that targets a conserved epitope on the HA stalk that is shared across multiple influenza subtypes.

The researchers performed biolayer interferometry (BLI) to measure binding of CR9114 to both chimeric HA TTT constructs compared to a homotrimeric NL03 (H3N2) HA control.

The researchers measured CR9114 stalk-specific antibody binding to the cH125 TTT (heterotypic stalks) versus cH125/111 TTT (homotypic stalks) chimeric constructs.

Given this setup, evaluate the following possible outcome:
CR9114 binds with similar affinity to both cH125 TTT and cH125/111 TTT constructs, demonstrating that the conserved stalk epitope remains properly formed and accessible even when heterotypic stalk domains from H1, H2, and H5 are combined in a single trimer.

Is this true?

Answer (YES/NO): YES